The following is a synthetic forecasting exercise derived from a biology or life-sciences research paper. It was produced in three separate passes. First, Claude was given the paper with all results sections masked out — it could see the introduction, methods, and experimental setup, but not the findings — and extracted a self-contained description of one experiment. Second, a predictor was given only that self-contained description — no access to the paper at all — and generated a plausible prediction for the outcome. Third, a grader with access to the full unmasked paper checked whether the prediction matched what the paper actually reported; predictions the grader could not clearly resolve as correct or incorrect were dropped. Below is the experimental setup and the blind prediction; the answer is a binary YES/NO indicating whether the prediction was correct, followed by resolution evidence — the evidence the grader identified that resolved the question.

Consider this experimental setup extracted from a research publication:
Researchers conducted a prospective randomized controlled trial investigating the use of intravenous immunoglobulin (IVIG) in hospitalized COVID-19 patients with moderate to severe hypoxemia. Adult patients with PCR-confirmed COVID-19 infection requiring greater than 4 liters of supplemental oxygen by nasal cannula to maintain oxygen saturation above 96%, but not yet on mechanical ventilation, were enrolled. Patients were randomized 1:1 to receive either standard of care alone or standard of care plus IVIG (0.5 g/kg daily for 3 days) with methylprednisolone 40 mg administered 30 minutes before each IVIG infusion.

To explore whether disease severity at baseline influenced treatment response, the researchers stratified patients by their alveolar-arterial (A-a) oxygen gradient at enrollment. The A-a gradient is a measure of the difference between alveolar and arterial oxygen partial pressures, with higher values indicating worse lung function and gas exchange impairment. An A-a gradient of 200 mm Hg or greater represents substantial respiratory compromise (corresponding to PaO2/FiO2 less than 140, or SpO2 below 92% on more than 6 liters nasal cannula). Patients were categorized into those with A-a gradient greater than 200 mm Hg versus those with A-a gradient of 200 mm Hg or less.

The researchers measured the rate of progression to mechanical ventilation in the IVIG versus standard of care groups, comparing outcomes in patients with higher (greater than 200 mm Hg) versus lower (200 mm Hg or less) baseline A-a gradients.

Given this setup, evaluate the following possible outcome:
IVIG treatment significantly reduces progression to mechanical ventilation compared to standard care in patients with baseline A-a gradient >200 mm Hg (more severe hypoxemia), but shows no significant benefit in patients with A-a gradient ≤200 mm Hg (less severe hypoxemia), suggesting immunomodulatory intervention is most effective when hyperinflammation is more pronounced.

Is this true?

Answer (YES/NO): YES